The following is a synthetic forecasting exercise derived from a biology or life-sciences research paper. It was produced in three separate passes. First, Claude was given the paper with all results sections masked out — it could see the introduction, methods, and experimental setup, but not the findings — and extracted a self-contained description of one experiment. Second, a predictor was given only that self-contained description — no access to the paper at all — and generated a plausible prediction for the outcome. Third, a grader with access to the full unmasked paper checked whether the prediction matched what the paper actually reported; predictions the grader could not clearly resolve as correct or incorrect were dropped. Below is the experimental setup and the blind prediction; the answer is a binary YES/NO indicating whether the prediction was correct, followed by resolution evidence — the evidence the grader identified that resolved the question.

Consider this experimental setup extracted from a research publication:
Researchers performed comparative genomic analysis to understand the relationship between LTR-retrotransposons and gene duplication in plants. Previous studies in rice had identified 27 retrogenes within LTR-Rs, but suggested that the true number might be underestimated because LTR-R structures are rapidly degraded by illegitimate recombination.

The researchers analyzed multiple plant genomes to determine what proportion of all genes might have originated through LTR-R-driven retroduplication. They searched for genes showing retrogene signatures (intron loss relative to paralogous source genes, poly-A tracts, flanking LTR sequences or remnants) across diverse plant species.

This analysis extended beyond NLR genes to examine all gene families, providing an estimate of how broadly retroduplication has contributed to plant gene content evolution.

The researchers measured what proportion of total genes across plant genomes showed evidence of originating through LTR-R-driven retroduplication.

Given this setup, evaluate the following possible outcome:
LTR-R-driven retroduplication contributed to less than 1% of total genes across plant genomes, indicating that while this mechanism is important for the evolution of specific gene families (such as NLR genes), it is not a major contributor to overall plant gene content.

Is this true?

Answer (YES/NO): NO